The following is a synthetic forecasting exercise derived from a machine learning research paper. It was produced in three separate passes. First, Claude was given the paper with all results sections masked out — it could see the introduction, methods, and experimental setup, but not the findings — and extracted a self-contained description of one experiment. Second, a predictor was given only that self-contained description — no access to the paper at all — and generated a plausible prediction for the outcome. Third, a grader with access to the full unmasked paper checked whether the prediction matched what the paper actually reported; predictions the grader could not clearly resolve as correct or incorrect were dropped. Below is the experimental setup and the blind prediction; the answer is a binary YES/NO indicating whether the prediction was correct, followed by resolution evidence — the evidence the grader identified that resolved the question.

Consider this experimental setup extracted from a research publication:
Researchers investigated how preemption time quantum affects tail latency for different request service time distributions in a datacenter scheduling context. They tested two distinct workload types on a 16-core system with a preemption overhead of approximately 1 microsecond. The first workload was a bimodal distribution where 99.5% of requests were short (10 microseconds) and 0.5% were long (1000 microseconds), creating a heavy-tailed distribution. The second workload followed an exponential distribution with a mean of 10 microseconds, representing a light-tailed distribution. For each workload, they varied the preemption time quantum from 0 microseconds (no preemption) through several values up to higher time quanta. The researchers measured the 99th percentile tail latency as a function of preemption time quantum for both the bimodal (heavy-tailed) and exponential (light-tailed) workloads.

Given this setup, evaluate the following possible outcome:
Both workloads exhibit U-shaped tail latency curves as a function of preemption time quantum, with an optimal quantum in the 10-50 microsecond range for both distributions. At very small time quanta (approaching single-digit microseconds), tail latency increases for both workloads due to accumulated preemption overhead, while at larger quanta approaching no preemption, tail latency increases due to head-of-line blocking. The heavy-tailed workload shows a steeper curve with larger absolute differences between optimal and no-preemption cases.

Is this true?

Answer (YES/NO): NO